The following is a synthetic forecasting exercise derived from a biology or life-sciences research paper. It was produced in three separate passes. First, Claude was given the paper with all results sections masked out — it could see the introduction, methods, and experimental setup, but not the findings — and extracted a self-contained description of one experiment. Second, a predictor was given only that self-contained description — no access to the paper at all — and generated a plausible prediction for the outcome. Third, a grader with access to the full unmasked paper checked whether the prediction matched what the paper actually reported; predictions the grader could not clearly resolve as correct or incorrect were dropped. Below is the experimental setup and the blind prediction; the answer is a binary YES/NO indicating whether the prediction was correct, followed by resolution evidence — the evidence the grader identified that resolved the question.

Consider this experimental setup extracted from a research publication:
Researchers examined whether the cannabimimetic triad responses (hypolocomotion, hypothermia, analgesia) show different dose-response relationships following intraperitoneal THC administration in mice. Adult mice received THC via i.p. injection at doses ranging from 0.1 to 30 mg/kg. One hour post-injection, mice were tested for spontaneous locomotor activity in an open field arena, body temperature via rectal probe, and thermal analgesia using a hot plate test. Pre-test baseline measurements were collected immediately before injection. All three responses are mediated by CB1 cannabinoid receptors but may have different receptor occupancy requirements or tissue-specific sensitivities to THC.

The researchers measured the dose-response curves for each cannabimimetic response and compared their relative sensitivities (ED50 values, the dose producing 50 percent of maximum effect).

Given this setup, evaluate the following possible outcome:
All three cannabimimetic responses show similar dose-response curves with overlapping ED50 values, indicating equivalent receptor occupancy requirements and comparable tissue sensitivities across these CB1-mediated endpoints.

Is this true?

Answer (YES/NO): NO